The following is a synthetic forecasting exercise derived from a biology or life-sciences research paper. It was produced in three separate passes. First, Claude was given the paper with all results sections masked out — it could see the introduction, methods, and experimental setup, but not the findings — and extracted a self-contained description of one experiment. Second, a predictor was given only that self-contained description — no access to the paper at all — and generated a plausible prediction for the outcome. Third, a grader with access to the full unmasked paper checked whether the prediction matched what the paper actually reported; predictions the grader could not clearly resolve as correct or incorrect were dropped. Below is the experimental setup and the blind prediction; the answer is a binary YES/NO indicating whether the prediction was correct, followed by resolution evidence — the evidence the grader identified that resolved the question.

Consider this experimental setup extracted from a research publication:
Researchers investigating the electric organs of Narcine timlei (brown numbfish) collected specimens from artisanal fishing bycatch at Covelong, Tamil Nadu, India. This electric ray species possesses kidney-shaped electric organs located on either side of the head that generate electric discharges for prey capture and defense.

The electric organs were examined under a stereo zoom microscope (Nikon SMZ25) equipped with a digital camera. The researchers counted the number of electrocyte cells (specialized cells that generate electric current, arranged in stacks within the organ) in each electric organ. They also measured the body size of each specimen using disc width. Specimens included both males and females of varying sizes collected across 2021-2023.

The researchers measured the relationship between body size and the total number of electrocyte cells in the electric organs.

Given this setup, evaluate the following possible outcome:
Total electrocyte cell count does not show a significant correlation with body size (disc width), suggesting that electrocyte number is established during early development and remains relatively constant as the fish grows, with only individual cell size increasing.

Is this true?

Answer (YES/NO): YES